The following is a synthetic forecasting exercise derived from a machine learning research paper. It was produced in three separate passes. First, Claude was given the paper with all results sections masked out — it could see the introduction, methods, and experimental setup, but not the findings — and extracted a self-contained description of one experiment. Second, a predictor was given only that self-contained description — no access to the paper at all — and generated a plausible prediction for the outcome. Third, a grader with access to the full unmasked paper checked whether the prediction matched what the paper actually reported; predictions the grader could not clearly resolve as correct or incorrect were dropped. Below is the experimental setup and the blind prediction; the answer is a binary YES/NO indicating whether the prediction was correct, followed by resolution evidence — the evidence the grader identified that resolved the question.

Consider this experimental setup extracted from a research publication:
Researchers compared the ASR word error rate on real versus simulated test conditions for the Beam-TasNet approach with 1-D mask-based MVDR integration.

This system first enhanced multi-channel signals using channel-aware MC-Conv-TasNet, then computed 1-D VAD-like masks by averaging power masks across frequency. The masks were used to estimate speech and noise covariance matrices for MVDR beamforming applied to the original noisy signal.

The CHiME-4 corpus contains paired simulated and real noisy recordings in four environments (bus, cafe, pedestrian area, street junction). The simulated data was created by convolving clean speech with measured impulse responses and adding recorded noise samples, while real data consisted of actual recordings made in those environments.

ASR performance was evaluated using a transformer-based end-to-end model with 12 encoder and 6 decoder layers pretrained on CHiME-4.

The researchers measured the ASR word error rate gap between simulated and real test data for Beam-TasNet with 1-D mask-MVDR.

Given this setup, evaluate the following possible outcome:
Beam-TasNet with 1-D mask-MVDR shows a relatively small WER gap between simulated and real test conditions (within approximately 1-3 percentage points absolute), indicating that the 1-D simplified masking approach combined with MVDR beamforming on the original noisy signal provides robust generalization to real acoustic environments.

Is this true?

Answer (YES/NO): YES